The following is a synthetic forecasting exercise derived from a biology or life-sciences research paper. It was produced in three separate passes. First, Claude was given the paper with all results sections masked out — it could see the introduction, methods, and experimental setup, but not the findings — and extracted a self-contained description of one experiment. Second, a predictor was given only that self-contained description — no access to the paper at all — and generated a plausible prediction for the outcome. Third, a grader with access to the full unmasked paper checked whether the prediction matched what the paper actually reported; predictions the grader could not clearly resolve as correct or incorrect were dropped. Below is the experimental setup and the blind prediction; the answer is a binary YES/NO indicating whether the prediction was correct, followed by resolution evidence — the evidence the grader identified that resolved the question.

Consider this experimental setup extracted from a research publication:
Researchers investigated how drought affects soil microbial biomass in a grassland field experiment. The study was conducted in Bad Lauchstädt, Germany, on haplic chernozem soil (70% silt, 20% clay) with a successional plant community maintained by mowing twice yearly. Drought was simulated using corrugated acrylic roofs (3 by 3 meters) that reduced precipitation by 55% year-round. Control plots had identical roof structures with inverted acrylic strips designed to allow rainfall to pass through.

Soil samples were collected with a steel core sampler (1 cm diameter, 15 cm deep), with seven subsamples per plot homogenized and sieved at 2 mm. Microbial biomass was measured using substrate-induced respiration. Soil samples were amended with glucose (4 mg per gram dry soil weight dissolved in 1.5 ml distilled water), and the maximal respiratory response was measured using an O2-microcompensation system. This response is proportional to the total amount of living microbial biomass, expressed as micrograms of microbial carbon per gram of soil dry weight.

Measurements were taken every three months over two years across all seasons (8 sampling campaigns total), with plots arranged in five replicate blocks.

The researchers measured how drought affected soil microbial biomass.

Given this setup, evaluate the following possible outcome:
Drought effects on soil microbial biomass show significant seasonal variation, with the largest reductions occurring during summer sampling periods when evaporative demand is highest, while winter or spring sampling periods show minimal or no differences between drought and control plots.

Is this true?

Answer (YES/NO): NO